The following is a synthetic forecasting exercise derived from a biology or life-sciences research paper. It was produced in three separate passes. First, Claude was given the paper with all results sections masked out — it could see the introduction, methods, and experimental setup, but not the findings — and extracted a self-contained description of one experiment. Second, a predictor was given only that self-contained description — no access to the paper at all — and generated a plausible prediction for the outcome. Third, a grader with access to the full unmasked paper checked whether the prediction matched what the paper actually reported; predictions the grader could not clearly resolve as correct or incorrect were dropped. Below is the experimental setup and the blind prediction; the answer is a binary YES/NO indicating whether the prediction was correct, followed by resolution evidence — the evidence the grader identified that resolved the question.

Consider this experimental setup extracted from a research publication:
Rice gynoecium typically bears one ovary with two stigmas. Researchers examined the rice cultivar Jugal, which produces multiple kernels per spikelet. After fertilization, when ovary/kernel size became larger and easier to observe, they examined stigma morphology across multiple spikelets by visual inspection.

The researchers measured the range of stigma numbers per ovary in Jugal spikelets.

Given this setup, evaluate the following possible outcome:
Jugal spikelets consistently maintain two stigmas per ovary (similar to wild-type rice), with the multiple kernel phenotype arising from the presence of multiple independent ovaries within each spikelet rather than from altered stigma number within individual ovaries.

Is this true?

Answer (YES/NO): NO